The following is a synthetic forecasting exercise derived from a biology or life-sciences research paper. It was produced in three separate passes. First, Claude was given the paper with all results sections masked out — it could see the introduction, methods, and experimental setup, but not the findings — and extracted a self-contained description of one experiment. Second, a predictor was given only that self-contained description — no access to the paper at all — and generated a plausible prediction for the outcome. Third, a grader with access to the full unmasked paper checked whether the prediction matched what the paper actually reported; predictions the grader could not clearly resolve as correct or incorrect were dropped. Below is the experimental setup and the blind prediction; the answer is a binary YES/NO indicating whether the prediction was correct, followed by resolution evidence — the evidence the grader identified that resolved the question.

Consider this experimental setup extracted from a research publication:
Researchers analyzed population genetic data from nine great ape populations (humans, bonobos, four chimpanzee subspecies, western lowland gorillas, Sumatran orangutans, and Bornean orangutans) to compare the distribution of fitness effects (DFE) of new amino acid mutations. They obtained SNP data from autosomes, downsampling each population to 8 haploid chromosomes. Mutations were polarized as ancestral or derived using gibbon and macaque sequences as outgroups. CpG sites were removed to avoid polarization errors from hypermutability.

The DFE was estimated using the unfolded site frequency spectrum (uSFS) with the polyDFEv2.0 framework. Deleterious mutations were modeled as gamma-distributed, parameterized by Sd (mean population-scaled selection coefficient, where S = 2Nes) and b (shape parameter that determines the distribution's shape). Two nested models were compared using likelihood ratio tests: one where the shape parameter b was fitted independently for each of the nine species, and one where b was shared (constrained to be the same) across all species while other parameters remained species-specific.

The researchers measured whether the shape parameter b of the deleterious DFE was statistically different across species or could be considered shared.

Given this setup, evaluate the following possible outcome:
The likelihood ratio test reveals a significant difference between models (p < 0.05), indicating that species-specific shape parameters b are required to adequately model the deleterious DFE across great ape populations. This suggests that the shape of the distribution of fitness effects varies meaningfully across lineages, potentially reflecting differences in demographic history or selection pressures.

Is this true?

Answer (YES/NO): NO